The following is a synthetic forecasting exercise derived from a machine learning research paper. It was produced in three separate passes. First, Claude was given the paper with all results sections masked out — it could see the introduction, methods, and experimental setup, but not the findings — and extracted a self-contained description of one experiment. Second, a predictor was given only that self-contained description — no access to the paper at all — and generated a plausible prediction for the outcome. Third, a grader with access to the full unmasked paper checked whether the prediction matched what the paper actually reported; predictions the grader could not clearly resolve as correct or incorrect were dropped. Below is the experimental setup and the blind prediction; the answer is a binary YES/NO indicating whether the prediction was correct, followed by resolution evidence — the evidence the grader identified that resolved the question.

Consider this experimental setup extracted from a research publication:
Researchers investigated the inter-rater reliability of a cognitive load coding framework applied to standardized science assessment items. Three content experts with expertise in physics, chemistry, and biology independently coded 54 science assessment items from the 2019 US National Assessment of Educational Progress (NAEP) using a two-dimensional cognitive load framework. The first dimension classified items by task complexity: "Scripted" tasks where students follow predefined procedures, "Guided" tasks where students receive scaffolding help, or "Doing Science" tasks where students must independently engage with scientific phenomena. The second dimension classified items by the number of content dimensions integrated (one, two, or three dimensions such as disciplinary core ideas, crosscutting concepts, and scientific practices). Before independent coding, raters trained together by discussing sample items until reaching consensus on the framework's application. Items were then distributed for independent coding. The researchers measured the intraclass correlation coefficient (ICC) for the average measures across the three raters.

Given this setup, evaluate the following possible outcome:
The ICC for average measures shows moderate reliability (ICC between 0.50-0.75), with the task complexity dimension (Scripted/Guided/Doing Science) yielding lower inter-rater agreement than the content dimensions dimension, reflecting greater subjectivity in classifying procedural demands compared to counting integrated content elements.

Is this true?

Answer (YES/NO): NO